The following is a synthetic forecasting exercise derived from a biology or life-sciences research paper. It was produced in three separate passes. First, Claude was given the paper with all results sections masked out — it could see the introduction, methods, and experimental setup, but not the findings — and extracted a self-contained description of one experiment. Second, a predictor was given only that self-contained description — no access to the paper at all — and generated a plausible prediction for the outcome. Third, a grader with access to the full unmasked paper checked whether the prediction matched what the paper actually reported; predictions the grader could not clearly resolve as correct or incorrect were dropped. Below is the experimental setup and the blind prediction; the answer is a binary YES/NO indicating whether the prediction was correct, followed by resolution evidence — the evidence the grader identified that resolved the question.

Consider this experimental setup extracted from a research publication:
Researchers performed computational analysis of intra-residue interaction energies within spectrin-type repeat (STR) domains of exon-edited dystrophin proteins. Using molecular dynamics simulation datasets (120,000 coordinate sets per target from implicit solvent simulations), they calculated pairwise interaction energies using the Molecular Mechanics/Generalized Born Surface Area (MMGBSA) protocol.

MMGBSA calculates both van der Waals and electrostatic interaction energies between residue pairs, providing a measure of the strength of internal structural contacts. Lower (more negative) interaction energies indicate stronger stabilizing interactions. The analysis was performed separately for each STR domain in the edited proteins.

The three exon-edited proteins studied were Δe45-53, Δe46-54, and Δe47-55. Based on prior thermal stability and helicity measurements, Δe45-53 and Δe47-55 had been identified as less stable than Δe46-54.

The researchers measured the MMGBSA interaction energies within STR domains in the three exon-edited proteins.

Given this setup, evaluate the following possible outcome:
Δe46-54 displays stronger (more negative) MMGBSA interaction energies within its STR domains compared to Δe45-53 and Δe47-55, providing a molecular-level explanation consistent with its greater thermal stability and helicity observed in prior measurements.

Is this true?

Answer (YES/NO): NO